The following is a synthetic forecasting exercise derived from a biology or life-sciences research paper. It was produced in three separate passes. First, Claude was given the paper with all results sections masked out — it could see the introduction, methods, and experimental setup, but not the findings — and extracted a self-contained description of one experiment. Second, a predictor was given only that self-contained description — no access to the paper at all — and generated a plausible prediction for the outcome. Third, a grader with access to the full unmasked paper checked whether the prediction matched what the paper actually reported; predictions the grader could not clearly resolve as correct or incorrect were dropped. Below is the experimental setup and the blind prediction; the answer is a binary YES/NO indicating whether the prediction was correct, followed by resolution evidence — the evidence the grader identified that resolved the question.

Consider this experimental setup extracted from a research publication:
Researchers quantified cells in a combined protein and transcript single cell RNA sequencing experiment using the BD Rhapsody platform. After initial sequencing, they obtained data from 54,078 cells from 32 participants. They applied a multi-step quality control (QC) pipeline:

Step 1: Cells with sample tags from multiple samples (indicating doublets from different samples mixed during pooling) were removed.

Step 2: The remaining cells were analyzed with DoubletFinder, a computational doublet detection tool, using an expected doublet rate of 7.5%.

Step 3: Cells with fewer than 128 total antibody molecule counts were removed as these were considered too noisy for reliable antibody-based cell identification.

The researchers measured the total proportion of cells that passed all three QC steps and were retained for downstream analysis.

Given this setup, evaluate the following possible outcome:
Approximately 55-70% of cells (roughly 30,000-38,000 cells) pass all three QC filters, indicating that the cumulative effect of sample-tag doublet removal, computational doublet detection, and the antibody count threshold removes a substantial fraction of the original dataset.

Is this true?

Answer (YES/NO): NO